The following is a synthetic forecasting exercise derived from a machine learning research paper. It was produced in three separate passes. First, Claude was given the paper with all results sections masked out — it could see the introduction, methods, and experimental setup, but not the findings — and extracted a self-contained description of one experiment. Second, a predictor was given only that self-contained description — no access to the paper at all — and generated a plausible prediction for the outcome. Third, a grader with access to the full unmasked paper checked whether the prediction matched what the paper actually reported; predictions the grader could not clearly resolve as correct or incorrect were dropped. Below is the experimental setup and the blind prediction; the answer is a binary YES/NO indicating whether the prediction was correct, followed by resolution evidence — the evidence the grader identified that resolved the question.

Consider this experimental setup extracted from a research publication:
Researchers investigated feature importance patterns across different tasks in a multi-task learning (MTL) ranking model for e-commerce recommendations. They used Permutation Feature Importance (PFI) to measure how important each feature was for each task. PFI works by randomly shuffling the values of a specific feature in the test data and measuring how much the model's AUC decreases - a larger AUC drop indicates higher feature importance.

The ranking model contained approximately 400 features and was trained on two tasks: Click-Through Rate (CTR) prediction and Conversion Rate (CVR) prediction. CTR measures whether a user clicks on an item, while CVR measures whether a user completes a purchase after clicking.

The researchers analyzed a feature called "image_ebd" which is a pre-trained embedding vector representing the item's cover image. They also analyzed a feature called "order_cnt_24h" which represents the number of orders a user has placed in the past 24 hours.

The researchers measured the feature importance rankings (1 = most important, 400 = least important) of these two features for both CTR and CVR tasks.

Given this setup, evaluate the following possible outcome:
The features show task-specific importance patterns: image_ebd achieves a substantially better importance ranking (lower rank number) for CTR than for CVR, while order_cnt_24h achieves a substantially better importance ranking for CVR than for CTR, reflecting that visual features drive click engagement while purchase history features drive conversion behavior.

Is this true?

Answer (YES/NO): YES